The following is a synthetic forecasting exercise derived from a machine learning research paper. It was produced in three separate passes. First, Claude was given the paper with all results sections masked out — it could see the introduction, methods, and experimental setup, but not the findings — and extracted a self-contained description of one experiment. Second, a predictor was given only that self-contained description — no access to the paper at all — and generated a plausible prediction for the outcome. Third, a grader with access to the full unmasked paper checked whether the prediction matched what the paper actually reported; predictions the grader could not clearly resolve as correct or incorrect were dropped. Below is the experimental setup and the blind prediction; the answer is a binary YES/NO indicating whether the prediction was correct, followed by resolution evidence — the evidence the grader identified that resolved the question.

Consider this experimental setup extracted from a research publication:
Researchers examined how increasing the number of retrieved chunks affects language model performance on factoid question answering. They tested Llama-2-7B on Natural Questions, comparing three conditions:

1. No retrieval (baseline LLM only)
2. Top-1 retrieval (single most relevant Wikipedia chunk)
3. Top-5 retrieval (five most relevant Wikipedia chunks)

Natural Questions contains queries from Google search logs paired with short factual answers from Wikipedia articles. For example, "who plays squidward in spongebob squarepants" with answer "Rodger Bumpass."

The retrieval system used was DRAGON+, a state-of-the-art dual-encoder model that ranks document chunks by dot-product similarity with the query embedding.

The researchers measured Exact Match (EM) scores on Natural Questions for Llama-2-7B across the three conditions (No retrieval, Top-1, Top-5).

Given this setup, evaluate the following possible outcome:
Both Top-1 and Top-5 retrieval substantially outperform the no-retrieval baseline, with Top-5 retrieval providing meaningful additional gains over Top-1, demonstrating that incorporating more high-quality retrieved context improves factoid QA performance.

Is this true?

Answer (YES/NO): NO